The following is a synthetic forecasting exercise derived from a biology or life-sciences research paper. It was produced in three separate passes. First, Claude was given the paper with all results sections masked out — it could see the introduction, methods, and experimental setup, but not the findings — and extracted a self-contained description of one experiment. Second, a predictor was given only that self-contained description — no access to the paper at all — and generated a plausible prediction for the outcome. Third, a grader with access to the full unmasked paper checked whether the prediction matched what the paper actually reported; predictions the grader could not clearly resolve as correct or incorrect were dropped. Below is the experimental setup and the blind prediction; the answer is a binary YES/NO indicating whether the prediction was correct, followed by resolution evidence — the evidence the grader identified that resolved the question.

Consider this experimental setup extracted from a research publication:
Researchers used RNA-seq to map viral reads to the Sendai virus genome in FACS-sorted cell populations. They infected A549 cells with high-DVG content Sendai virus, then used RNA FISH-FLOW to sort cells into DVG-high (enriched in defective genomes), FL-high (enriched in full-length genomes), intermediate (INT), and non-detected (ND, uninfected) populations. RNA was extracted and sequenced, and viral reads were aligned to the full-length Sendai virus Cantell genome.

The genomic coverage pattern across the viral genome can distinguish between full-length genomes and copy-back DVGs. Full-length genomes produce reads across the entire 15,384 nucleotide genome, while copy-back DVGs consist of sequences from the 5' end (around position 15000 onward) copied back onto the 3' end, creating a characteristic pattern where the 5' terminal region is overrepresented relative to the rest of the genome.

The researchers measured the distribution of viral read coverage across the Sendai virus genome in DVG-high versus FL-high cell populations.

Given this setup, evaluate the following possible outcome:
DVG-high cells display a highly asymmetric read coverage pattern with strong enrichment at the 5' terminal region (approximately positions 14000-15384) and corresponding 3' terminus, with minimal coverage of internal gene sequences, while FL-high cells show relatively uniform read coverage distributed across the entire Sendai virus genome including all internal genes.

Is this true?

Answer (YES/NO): YES